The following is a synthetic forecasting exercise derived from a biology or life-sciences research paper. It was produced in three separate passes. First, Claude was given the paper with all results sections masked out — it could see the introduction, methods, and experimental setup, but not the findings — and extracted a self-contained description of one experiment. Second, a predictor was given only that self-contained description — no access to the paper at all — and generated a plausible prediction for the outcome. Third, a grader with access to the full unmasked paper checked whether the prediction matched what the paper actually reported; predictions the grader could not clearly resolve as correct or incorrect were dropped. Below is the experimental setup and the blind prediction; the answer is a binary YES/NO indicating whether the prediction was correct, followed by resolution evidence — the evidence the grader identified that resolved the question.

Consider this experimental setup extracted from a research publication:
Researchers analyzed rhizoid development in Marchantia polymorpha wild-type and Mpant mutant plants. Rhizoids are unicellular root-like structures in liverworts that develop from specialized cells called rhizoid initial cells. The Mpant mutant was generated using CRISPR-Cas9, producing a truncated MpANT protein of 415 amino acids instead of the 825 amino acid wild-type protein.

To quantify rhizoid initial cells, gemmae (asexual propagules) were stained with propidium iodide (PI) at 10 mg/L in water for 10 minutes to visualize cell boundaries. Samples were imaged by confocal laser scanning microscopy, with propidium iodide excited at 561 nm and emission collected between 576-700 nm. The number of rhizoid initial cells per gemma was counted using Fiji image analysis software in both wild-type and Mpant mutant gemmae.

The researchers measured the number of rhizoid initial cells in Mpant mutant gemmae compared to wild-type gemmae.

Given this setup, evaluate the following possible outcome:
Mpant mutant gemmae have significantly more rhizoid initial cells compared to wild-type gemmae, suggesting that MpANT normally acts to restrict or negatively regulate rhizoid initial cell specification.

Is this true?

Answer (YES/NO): NO